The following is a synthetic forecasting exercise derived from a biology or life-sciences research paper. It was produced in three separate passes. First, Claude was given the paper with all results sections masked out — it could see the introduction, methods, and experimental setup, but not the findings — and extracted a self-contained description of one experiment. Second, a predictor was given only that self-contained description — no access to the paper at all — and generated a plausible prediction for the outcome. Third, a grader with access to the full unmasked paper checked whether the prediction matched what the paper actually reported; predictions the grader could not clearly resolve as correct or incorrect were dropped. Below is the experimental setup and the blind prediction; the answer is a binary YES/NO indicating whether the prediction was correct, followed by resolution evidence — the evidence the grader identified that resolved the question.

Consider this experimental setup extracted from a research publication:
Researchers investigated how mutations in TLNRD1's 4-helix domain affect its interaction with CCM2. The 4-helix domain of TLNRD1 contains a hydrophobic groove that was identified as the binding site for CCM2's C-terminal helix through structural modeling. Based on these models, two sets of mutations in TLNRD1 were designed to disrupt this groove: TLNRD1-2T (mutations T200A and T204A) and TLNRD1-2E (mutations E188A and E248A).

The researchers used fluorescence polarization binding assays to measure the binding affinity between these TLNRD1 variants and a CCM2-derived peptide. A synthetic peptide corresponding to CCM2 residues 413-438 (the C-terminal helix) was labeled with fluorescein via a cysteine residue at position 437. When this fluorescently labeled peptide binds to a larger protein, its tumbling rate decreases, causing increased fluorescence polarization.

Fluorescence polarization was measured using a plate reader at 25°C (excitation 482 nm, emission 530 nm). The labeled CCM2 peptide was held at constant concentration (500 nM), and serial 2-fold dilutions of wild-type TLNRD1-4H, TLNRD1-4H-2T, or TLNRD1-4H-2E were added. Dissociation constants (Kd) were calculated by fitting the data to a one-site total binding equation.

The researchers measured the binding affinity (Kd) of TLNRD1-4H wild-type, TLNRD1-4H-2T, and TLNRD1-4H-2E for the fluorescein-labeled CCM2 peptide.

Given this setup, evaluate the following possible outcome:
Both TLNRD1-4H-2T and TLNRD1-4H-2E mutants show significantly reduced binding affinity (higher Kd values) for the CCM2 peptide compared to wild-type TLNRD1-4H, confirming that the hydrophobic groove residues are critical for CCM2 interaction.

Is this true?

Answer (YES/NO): YES